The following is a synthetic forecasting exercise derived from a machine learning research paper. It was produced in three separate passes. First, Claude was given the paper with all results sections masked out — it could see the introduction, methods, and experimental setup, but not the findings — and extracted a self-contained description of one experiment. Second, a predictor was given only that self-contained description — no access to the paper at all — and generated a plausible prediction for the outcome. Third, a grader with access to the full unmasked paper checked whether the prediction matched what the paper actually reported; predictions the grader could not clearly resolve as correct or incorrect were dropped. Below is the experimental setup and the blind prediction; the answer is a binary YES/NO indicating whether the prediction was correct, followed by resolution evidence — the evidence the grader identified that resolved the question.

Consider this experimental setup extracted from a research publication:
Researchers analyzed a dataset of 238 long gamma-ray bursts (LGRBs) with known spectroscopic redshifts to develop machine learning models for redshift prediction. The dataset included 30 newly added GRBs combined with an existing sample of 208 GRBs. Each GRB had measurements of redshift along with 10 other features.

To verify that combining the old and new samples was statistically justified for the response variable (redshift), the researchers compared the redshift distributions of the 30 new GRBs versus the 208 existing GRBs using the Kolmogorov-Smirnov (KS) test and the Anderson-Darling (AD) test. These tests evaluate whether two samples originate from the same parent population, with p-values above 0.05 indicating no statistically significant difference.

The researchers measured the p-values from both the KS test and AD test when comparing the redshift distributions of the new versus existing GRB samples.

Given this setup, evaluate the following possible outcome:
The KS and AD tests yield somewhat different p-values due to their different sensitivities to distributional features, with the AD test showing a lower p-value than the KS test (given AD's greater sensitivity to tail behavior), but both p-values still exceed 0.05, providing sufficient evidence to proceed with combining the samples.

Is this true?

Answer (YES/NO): NO